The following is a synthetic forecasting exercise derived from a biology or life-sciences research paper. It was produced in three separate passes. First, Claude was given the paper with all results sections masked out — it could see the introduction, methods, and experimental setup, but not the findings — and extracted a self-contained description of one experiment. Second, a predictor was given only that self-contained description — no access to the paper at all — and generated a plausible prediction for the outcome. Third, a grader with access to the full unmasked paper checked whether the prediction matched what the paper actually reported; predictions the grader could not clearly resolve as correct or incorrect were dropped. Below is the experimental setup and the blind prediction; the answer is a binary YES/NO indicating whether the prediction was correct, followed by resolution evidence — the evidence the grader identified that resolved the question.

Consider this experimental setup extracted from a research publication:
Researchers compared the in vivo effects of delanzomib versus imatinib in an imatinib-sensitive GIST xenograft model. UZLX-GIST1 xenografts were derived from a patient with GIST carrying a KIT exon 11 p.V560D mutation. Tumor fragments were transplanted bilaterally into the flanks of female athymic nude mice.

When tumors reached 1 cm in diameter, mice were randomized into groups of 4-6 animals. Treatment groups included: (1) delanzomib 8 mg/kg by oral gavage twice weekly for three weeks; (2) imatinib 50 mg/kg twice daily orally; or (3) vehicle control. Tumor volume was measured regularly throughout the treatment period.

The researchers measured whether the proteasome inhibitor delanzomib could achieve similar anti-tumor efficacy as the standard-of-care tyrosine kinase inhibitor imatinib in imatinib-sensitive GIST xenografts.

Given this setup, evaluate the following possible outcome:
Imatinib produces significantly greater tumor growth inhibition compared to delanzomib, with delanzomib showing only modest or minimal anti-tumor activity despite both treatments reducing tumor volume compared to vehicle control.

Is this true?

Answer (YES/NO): NO